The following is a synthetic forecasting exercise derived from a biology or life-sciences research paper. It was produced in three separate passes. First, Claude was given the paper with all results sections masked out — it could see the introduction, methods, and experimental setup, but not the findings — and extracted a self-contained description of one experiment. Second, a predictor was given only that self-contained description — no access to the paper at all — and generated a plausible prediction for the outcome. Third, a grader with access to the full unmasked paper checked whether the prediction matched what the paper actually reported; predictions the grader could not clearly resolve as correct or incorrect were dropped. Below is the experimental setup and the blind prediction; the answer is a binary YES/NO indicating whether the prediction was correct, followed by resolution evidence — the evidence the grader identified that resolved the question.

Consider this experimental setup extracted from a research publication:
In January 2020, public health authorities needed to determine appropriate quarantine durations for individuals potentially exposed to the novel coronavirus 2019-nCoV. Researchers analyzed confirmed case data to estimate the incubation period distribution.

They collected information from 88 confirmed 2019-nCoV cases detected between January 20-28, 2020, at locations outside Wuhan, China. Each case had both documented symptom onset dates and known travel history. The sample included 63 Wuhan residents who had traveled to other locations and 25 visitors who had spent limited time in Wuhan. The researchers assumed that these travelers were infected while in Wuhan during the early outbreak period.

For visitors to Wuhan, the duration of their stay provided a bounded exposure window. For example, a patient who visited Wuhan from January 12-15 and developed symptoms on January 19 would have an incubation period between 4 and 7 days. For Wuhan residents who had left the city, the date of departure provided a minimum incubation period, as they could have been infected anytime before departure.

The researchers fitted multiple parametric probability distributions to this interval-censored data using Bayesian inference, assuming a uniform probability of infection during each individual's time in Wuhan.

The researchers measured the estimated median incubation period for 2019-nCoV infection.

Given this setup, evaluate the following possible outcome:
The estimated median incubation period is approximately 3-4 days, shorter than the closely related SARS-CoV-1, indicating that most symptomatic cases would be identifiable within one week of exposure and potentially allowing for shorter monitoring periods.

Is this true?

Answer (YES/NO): NO